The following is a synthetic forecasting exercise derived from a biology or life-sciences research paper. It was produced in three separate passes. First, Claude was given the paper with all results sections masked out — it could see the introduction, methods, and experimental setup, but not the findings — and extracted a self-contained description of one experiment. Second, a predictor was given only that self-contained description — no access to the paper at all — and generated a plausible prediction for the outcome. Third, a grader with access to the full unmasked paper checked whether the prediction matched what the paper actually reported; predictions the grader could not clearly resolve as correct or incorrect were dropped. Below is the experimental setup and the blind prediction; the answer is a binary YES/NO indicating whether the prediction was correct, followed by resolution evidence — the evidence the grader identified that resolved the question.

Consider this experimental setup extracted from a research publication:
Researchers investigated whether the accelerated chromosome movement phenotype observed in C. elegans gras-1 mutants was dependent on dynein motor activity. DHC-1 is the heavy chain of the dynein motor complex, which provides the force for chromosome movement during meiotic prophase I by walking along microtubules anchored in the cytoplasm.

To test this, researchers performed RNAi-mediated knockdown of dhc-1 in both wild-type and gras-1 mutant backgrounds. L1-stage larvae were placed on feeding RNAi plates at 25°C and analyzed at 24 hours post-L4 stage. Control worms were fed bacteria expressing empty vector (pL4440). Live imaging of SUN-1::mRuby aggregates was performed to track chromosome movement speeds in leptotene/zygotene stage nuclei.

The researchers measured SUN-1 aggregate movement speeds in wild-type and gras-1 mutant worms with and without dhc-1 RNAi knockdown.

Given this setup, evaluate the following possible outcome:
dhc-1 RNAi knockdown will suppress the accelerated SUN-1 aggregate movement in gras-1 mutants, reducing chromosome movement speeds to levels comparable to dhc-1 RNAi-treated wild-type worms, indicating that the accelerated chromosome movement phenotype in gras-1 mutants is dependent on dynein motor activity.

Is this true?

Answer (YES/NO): YES